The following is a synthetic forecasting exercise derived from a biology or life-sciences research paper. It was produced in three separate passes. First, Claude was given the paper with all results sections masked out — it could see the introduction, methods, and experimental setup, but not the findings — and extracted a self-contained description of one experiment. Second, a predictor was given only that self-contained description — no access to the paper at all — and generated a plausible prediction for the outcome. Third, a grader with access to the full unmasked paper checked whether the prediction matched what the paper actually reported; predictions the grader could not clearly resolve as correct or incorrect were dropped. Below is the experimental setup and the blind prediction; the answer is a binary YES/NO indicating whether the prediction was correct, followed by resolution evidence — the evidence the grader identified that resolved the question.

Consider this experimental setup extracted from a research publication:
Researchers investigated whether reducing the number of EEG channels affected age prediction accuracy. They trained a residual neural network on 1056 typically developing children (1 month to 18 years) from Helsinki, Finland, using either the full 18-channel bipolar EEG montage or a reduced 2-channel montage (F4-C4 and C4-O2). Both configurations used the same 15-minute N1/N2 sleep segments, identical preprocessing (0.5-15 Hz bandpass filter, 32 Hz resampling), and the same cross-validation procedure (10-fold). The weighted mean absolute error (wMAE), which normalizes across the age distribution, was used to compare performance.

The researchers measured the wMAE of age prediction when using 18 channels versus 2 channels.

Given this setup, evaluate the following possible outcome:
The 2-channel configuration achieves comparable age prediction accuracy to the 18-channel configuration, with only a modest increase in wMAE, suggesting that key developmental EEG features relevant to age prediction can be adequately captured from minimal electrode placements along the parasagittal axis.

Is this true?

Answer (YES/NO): NO